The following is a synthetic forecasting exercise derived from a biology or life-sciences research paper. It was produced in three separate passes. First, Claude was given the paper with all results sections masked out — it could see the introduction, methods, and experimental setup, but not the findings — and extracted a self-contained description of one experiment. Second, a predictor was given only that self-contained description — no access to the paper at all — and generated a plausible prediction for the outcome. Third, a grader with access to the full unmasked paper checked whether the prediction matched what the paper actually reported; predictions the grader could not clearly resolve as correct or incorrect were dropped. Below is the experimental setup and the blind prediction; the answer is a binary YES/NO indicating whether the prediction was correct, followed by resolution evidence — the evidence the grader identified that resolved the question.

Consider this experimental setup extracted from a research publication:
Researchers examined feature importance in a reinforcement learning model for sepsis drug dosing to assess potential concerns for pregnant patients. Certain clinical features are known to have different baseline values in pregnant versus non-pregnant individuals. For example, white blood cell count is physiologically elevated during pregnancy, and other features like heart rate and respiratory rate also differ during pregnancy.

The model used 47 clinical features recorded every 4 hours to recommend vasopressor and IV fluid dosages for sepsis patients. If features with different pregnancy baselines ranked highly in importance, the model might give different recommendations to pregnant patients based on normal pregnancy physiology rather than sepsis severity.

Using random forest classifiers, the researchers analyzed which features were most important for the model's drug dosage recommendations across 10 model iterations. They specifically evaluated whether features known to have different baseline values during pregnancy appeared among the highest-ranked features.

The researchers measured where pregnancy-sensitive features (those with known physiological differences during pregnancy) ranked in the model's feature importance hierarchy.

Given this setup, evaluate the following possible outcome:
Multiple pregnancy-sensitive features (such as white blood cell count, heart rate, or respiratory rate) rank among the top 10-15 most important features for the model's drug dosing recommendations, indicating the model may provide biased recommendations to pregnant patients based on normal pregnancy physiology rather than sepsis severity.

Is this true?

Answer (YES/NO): NO